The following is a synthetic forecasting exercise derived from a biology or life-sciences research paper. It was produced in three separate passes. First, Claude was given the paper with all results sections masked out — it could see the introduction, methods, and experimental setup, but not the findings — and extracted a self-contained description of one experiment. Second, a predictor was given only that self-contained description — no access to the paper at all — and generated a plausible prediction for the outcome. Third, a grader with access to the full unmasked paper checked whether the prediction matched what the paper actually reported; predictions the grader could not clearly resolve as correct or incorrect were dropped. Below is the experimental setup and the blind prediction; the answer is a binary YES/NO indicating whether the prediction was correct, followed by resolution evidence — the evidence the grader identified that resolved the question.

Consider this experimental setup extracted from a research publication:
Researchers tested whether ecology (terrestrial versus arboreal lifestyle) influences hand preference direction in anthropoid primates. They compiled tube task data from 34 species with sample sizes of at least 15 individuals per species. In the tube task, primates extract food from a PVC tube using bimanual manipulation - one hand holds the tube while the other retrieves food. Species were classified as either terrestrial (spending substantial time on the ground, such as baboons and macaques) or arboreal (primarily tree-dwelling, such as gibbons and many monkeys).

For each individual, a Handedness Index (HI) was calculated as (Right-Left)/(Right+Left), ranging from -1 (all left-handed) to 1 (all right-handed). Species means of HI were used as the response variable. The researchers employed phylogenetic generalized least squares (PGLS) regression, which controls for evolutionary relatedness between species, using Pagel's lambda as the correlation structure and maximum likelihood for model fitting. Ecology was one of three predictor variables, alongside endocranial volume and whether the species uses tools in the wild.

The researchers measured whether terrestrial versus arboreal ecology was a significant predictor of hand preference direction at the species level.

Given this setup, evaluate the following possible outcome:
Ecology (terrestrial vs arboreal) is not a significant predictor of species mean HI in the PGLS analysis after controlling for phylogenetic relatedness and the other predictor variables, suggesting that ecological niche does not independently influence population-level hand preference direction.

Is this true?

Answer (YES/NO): NO